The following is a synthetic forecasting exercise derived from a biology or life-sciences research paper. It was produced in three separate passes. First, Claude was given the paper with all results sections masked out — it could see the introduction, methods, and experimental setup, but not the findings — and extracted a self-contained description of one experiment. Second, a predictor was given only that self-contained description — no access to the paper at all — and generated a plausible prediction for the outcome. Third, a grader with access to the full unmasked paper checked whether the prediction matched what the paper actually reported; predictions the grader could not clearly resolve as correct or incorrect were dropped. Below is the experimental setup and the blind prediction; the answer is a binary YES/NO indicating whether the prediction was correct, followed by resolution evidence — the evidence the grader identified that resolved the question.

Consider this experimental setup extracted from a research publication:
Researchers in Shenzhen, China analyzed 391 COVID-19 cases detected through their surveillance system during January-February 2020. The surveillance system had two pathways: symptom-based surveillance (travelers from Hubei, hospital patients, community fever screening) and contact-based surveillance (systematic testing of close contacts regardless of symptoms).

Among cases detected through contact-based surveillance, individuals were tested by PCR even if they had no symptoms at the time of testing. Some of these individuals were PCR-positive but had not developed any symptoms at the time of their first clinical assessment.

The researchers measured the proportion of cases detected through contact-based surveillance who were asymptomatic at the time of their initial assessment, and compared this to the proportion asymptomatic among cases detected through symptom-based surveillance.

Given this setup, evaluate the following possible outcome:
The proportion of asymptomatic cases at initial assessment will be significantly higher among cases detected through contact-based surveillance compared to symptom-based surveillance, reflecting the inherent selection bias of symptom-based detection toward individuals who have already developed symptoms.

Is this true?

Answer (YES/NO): YES